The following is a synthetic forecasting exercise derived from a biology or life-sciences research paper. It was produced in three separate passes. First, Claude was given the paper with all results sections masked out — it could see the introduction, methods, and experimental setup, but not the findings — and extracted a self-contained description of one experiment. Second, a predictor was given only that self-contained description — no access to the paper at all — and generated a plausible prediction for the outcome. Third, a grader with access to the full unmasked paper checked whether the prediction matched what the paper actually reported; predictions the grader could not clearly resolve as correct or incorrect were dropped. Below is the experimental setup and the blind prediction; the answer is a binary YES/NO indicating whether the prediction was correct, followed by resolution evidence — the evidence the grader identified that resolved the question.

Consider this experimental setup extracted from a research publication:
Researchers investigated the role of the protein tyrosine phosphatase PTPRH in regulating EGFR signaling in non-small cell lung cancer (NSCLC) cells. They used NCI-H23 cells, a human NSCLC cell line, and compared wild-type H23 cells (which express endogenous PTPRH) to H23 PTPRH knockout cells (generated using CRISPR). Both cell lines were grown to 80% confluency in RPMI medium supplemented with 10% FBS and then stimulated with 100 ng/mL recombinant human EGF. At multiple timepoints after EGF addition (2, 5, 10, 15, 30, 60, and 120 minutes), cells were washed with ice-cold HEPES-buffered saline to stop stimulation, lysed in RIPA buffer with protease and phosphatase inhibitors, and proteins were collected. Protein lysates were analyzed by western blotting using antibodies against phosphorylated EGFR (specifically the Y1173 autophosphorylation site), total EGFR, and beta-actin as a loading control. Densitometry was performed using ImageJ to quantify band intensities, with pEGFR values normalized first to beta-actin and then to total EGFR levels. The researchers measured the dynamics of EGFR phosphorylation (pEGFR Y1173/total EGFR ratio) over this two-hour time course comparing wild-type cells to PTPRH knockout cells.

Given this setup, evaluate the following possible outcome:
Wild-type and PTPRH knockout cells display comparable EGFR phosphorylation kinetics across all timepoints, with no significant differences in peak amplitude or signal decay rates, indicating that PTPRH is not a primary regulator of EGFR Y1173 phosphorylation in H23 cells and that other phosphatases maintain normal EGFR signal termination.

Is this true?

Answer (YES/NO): NO